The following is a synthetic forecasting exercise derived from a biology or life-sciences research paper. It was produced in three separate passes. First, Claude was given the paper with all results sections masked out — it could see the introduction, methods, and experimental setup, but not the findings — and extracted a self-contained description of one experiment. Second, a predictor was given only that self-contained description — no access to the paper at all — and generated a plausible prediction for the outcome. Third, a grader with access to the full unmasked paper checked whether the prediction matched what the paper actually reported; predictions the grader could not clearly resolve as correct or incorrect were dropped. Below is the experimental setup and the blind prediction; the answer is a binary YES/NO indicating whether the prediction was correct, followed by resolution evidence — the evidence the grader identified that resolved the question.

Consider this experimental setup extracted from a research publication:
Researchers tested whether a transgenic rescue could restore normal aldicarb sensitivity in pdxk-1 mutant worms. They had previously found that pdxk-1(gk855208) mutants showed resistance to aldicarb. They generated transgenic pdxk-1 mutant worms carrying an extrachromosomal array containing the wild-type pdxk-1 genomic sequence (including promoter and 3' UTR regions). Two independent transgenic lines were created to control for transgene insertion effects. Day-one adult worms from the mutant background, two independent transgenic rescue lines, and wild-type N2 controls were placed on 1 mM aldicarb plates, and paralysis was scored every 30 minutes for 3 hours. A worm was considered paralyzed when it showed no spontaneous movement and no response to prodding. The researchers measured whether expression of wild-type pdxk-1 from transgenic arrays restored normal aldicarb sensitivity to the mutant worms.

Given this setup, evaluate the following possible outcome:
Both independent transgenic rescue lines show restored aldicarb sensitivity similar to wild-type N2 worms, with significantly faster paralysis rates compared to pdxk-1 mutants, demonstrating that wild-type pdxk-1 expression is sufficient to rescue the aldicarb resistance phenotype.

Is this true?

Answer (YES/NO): NO